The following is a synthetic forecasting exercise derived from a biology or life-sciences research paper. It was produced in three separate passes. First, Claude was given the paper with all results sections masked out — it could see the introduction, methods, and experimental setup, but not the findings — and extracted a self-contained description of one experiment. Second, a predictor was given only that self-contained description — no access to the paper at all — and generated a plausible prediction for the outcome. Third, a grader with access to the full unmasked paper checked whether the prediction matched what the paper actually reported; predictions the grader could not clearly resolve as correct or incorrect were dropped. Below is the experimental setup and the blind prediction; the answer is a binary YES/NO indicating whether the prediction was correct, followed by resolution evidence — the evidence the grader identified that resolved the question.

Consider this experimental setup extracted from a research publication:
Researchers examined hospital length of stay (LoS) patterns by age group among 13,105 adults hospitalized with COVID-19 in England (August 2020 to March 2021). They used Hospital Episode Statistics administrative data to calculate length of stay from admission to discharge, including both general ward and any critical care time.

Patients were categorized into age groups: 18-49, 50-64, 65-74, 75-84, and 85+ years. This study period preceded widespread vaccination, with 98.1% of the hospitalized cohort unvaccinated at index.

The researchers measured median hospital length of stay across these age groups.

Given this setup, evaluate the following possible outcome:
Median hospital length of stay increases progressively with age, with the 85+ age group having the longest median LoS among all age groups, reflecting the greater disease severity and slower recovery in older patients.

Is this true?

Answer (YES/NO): NO